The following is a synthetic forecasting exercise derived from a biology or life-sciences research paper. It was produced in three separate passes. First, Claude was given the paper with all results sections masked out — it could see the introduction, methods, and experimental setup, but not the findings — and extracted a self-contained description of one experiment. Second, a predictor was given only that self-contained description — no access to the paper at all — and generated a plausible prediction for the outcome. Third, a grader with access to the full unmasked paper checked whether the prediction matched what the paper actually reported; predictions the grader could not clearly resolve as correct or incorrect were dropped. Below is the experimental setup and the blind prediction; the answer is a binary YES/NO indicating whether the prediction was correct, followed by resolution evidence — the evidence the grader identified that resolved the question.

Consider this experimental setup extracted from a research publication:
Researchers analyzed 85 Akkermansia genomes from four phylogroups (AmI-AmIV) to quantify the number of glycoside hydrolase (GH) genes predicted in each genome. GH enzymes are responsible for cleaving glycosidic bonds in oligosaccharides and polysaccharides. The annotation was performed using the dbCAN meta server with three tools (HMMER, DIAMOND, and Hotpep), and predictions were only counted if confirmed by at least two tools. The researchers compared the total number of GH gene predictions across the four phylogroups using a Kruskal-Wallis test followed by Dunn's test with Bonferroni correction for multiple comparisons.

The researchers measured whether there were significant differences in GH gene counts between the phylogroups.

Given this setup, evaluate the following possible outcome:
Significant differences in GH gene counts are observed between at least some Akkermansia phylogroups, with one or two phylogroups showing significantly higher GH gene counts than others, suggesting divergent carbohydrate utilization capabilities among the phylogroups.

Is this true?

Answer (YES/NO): YES